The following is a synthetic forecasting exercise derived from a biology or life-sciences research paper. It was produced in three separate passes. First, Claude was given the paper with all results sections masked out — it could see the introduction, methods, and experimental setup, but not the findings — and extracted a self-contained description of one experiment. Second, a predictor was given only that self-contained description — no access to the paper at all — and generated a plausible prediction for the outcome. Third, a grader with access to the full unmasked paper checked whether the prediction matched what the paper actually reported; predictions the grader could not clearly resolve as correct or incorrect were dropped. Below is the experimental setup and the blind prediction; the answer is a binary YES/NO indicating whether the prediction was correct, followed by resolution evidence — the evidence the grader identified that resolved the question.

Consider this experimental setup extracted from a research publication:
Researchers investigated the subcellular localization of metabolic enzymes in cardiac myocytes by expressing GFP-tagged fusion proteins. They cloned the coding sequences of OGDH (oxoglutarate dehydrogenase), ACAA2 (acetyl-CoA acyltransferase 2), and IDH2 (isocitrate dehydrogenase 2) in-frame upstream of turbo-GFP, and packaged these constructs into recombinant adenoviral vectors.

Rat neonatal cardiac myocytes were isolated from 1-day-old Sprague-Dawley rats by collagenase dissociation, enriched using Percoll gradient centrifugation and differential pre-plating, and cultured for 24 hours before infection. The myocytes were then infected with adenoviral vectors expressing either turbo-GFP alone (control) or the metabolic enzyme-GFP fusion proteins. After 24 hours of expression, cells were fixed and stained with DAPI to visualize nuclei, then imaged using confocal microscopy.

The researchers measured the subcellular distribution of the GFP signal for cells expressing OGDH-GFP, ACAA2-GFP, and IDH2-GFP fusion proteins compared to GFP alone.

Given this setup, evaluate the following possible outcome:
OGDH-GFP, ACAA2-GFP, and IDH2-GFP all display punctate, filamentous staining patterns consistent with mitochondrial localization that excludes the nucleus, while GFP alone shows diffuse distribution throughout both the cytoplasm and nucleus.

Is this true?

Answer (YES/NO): NO